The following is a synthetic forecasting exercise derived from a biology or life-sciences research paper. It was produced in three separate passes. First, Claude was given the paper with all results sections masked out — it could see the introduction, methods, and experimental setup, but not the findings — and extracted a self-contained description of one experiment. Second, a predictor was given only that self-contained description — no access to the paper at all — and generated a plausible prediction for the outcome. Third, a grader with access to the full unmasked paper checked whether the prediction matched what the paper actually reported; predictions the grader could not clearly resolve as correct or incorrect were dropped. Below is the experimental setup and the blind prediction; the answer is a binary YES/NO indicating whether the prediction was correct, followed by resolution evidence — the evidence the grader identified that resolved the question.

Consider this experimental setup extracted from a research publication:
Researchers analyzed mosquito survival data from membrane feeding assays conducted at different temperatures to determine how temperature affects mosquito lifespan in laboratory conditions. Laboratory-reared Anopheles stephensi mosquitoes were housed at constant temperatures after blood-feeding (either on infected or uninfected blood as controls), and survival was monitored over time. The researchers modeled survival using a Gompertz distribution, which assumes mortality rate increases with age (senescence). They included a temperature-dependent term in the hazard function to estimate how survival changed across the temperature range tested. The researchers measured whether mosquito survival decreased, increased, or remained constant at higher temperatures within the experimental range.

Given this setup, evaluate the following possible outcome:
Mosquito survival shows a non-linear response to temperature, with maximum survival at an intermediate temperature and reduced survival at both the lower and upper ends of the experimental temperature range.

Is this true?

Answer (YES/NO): NO